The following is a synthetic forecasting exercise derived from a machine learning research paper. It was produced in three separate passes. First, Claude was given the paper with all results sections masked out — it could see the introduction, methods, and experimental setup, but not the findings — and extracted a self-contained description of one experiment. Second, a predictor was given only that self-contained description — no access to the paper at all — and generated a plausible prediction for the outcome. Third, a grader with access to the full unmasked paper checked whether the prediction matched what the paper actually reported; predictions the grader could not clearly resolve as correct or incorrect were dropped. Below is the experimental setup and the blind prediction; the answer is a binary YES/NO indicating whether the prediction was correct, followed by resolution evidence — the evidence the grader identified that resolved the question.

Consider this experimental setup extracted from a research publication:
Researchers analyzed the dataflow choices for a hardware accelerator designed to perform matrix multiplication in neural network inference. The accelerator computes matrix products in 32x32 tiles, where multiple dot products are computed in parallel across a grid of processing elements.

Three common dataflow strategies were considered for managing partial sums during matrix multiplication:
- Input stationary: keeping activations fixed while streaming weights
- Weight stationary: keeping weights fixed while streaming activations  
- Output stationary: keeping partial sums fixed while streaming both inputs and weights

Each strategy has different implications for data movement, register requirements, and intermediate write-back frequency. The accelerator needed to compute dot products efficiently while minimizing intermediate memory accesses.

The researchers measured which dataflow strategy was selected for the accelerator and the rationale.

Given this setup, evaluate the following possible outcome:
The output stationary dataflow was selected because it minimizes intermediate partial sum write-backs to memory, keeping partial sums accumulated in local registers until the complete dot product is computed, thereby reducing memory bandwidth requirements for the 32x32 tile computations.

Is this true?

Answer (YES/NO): YES